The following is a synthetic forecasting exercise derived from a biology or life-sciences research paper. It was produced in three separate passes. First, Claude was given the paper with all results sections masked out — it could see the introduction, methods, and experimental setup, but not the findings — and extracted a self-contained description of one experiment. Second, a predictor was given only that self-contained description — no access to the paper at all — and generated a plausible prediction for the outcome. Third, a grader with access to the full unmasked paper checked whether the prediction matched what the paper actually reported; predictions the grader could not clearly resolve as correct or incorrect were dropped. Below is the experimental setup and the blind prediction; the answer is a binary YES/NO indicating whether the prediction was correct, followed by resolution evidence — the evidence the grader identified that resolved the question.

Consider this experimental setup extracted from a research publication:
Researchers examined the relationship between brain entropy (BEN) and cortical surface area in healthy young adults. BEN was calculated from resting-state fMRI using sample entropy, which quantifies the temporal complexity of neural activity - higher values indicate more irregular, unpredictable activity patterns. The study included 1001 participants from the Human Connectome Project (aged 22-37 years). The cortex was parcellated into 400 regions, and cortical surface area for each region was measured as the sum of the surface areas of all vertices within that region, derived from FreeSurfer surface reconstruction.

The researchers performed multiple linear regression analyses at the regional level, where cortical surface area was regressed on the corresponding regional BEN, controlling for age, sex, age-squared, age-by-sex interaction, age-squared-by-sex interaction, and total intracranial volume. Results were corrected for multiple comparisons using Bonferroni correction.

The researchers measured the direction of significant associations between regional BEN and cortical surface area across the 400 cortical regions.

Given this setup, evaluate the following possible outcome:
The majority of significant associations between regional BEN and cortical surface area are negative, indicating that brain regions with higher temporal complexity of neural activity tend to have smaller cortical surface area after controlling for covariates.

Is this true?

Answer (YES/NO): YES